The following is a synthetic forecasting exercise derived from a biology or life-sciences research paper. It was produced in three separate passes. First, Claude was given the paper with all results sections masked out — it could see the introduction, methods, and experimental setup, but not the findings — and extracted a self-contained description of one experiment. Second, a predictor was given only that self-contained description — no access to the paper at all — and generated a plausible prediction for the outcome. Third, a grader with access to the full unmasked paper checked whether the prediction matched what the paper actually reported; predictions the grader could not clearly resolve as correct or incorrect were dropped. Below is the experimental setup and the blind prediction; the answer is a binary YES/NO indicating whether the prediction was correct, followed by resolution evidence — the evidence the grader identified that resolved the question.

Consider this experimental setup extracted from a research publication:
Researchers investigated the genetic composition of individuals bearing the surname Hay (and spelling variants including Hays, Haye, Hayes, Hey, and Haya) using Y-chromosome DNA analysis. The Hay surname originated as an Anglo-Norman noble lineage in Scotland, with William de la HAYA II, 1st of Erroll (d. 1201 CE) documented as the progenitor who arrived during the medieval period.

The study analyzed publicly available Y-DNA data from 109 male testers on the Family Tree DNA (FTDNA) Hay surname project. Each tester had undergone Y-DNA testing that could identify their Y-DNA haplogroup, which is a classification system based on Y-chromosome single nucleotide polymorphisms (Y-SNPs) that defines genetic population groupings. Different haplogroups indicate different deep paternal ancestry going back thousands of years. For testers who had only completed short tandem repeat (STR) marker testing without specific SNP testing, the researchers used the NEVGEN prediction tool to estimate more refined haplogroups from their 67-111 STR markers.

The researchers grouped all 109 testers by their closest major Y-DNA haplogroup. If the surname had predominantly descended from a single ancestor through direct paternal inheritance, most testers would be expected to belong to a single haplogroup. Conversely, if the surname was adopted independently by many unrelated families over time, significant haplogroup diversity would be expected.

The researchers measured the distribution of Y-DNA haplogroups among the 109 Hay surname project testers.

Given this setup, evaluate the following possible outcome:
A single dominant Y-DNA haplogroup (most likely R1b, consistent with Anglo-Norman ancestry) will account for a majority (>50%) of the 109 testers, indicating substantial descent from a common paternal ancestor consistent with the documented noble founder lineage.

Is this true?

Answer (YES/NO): NO